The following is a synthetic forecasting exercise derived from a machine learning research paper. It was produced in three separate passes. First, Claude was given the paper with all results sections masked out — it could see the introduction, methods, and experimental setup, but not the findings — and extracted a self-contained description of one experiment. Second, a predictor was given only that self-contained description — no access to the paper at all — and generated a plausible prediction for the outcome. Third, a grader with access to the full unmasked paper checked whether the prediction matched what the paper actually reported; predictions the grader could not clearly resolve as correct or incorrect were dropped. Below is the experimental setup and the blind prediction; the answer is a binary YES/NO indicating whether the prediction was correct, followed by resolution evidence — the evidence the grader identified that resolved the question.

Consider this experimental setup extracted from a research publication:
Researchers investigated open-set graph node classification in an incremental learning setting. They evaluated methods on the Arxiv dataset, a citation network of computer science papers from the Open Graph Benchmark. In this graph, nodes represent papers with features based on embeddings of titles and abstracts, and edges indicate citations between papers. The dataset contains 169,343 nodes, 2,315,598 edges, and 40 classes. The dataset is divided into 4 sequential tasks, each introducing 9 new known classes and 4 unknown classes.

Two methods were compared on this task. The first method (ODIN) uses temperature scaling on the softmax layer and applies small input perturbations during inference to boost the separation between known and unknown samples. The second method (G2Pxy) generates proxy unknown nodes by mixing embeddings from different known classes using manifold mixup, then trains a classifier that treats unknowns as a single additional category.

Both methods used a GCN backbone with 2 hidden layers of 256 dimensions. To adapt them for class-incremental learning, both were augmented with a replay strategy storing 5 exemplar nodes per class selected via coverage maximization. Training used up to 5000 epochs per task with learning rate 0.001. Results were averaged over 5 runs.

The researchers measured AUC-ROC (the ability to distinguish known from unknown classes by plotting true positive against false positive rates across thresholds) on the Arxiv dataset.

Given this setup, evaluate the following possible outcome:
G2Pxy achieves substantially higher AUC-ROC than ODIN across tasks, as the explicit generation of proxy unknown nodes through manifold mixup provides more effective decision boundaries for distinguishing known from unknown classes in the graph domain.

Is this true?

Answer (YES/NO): YES